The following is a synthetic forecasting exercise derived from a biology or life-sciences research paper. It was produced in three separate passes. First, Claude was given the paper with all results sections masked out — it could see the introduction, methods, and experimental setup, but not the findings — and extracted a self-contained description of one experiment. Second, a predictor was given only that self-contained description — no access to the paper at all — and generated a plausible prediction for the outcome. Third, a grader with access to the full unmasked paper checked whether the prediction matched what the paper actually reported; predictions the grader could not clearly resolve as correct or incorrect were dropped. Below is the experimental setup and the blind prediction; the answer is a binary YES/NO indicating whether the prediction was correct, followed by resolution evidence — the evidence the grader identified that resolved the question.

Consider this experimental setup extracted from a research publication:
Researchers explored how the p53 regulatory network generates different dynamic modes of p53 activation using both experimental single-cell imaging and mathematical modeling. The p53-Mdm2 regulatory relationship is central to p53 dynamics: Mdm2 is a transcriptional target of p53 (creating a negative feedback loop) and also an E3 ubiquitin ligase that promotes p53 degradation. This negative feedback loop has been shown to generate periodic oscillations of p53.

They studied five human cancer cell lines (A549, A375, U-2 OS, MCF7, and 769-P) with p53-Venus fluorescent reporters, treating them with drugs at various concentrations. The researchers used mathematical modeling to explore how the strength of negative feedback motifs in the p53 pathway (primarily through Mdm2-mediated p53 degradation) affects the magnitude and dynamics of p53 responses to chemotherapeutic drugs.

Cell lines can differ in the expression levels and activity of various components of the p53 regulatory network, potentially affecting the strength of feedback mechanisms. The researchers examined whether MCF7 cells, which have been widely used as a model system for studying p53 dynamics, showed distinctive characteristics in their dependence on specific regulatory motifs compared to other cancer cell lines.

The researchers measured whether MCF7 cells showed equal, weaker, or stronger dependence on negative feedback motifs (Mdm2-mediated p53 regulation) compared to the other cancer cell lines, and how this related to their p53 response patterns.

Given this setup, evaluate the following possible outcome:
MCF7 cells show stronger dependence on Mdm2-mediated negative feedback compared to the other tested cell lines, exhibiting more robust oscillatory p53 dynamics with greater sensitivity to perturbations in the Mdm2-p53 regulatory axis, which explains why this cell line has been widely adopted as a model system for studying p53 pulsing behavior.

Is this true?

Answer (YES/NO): NO